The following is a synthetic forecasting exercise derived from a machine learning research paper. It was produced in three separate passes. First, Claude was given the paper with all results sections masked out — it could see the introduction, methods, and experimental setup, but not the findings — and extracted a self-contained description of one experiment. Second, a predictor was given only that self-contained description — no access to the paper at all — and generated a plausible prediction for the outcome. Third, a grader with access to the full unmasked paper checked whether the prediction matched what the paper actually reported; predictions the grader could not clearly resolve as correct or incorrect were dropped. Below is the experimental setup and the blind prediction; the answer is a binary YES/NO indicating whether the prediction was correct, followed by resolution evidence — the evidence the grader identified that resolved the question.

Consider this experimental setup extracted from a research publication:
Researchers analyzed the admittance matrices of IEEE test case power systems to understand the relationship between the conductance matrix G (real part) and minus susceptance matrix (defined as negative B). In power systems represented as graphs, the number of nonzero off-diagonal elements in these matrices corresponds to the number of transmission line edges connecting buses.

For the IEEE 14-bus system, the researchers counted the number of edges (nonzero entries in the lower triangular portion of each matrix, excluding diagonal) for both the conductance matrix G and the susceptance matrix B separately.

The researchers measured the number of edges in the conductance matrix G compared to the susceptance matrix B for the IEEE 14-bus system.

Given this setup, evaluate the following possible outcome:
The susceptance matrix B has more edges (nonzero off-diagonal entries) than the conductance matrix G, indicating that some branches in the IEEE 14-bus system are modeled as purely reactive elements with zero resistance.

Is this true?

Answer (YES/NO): YES